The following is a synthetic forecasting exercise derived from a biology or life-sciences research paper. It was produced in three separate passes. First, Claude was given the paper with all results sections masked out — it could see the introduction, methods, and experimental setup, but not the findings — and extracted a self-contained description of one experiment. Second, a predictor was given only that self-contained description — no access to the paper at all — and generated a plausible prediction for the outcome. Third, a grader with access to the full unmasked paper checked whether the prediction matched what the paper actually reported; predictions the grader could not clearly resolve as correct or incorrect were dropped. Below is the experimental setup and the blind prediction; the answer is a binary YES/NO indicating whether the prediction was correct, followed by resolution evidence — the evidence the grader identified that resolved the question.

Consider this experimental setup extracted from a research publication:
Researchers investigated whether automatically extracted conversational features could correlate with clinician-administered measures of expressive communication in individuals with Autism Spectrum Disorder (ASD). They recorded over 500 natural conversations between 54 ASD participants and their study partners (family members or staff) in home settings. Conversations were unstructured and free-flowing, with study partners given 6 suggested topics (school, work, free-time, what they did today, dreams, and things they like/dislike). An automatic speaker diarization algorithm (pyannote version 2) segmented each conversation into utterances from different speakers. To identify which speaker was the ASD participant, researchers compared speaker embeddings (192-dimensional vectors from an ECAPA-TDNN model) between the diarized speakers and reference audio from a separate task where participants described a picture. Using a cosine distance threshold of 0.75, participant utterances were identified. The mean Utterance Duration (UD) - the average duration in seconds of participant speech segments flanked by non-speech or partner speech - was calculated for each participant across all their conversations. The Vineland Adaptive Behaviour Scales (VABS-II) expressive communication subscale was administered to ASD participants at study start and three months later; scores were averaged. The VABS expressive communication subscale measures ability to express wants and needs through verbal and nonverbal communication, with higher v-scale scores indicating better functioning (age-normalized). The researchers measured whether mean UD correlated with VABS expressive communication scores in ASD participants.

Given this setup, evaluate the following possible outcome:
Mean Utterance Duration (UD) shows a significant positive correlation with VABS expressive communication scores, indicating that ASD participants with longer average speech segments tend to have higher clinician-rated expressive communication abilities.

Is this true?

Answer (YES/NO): YES